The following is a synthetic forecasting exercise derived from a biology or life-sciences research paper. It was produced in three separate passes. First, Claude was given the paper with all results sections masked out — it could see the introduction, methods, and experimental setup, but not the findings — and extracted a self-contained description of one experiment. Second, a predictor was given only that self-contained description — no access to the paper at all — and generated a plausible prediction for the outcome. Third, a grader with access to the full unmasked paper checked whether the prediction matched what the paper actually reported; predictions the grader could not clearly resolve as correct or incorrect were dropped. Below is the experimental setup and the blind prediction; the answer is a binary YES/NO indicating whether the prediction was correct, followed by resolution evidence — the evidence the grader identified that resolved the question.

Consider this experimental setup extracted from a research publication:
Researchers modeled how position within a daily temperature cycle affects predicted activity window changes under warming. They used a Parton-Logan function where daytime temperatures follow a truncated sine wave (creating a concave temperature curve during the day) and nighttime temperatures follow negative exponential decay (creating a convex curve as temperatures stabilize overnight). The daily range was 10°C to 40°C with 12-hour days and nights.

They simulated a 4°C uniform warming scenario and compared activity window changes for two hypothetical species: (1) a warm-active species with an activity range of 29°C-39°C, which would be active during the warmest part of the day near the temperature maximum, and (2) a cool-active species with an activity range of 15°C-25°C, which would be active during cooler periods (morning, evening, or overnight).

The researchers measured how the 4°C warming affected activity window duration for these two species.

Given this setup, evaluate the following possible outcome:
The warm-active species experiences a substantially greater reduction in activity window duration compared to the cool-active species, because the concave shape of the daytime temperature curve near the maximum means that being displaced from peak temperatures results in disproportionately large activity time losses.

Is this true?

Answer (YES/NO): NO